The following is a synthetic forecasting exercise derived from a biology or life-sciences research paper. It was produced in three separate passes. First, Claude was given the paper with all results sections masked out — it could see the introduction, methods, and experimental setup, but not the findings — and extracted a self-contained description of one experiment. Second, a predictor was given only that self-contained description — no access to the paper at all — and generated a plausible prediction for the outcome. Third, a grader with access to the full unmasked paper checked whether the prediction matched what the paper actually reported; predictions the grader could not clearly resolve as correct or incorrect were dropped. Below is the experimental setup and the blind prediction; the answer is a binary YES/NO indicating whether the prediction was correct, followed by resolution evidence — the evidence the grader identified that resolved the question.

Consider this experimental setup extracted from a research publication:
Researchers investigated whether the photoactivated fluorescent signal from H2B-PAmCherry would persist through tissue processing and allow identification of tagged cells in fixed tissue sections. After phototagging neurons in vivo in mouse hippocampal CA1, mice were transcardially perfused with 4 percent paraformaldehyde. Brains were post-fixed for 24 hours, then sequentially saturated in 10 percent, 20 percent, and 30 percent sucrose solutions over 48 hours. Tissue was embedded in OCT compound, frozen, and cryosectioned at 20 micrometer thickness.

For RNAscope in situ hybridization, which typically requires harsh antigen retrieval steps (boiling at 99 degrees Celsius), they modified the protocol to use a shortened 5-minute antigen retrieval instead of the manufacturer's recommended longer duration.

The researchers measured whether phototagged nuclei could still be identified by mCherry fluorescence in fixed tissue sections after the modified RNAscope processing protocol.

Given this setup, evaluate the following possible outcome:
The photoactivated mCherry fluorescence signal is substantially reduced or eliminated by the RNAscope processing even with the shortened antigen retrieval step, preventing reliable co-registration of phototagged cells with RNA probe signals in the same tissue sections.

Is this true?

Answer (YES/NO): NO